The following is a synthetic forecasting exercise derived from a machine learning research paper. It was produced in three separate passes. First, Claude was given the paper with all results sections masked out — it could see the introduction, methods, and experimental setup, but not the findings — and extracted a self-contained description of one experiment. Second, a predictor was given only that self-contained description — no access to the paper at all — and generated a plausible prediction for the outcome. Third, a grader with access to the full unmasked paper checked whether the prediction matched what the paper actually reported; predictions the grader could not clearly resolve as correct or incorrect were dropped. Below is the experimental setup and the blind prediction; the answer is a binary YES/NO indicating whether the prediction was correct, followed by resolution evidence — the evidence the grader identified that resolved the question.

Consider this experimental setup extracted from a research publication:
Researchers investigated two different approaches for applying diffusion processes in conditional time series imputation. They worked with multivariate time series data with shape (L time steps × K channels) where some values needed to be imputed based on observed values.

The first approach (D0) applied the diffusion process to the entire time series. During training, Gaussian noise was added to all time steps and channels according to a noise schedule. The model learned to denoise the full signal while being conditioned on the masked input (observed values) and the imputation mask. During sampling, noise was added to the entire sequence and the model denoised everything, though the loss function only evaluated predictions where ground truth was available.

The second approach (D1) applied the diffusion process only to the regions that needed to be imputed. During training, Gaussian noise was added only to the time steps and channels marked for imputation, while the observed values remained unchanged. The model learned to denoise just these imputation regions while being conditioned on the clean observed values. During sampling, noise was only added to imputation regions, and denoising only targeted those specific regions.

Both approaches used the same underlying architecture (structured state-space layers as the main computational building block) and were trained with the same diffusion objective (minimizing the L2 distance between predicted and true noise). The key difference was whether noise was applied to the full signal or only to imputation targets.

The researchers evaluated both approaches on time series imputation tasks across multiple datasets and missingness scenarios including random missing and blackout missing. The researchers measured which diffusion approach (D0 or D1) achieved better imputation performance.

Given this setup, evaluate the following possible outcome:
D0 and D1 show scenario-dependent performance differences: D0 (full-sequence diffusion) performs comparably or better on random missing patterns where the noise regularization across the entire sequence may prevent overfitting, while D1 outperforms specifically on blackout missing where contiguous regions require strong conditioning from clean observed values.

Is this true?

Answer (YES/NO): NO